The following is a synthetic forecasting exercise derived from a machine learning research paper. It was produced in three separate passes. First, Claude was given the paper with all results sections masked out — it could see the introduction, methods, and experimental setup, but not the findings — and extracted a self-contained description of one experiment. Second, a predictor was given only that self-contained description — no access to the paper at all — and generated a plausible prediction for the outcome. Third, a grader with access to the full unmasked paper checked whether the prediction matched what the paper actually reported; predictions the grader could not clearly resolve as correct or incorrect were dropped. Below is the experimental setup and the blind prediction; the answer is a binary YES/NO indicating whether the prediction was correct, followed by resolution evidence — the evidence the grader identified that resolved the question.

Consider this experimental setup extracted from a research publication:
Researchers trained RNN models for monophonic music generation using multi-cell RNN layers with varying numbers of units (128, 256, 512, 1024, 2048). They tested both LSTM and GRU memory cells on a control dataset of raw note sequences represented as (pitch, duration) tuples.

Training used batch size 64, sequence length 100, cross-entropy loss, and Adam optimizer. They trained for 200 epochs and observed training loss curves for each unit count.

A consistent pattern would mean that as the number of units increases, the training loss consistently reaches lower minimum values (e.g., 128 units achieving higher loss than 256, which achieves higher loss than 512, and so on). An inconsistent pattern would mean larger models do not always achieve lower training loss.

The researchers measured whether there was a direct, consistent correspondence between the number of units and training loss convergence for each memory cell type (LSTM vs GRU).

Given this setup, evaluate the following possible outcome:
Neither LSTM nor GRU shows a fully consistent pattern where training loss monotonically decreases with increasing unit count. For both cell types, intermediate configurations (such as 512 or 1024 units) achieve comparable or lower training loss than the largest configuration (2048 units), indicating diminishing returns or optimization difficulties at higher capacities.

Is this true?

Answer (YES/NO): NO